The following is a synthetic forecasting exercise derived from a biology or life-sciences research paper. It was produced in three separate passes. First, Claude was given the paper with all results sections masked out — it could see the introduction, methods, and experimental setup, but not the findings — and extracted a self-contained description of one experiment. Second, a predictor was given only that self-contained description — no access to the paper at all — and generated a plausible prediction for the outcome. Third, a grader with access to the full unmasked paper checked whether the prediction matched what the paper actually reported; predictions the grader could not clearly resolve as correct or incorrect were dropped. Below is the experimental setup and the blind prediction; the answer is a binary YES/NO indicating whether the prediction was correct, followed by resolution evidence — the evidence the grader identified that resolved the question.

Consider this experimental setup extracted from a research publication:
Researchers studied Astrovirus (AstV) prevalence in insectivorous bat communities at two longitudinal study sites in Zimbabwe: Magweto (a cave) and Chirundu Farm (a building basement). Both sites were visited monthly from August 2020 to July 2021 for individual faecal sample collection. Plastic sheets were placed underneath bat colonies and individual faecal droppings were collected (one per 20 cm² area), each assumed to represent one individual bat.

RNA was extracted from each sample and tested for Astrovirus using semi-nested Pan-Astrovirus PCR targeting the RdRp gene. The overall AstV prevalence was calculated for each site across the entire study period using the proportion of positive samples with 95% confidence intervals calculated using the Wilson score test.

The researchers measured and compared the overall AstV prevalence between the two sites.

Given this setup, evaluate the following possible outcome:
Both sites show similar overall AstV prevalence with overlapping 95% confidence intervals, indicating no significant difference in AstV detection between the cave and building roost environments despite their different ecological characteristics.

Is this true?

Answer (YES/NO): NO